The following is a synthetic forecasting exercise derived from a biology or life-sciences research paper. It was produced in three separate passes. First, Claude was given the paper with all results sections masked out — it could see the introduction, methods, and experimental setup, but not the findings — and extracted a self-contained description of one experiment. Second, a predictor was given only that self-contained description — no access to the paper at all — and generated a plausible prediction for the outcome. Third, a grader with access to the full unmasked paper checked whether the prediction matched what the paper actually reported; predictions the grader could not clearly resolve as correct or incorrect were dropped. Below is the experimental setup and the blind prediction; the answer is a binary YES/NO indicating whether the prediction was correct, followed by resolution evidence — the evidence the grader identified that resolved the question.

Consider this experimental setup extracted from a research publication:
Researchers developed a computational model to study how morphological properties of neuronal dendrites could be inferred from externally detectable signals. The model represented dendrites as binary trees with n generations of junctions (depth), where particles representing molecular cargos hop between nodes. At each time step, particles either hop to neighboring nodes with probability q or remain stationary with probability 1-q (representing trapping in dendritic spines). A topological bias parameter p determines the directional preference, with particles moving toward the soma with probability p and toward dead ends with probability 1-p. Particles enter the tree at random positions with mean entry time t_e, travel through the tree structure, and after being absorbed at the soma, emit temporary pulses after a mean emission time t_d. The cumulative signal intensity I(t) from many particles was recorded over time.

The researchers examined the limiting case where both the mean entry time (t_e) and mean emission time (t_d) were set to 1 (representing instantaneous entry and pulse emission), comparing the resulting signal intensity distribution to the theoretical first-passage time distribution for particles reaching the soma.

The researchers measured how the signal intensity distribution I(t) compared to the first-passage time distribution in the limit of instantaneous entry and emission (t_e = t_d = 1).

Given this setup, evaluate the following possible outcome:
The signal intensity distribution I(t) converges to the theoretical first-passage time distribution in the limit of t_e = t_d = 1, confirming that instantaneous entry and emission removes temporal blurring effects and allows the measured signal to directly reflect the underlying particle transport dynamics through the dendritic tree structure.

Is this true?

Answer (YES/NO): YES